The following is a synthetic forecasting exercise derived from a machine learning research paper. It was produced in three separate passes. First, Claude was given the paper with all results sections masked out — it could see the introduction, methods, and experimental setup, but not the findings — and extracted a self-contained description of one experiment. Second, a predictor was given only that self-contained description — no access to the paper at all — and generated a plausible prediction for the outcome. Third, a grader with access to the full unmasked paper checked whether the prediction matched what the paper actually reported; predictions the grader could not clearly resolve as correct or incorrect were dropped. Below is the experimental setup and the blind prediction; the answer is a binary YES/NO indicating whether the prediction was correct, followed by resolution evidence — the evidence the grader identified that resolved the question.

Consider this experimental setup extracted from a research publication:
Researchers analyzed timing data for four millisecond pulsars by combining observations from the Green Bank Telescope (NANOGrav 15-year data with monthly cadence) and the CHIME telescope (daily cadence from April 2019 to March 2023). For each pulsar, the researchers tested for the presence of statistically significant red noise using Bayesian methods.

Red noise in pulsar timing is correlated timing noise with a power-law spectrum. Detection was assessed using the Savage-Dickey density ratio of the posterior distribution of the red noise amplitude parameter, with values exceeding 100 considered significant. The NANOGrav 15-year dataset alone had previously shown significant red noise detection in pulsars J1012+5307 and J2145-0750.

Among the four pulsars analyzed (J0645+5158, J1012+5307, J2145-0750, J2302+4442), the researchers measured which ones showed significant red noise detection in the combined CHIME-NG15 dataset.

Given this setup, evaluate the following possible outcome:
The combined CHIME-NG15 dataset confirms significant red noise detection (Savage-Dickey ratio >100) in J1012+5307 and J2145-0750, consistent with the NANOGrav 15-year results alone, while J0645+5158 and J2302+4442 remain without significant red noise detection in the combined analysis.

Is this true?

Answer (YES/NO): NO